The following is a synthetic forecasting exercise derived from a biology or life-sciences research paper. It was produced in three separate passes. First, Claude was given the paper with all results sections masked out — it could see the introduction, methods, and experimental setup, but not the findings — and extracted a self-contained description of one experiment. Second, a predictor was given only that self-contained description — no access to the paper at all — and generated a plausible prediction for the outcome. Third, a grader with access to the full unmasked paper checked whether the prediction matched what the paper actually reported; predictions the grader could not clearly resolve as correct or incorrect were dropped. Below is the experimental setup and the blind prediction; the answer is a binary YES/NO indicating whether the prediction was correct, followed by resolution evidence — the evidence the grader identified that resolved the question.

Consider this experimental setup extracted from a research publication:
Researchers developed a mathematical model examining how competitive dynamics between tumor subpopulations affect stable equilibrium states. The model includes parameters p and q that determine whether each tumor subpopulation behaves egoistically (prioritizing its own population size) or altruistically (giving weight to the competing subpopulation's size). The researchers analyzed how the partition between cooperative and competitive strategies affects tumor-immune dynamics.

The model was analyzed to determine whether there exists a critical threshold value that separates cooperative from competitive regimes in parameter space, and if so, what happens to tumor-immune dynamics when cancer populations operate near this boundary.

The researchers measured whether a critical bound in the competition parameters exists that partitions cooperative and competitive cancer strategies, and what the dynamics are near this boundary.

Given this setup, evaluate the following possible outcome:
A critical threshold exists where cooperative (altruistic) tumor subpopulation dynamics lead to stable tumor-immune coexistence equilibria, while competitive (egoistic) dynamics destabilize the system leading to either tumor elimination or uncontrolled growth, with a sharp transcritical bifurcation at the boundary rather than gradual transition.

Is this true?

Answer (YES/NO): NO